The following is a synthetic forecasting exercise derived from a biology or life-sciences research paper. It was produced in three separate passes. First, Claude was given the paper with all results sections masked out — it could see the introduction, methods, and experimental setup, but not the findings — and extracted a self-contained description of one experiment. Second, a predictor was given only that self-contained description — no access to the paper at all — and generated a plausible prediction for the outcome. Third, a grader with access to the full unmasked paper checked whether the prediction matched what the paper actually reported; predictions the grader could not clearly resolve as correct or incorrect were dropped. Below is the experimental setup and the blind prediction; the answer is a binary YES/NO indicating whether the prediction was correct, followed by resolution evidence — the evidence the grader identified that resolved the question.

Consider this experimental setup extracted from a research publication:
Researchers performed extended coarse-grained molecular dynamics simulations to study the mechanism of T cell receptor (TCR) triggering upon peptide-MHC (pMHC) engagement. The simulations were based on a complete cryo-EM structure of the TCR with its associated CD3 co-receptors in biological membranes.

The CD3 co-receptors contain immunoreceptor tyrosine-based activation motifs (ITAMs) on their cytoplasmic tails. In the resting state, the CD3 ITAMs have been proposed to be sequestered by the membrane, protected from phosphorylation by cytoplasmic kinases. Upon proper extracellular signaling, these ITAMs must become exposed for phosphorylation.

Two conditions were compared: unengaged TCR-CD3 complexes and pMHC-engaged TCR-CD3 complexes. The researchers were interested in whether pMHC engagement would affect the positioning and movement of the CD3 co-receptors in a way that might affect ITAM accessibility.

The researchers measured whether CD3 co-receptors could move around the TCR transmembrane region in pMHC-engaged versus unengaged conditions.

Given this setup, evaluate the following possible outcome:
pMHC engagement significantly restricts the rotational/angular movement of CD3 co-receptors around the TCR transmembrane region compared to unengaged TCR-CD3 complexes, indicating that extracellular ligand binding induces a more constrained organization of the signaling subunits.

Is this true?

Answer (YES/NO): NO